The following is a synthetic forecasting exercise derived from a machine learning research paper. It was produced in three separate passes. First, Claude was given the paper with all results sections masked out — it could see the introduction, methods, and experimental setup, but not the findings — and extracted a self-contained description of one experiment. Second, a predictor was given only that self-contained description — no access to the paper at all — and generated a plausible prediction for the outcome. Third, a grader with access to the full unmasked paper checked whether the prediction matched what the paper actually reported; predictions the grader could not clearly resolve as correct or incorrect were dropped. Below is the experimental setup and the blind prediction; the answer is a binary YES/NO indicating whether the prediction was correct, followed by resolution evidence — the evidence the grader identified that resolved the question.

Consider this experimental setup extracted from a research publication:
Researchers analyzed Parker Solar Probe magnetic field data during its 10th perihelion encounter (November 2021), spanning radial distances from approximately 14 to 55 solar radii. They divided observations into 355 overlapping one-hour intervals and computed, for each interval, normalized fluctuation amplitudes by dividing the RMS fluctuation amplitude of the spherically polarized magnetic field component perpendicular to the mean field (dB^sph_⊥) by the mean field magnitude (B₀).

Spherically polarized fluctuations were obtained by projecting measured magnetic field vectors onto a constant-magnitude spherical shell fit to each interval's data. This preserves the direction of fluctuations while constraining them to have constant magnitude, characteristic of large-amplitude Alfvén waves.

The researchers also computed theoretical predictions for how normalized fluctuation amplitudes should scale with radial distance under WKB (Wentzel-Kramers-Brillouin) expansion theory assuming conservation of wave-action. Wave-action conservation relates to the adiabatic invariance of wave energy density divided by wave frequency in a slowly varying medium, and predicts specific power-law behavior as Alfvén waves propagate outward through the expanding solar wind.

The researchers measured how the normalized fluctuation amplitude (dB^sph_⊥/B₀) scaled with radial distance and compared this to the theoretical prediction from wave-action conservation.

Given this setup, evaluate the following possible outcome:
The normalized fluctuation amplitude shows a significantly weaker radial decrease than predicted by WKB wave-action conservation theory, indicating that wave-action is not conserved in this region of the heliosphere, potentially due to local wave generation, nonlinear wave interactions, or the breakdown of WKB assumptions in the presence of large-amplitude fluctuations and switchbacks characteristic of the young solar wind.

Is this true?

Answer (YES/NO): NO